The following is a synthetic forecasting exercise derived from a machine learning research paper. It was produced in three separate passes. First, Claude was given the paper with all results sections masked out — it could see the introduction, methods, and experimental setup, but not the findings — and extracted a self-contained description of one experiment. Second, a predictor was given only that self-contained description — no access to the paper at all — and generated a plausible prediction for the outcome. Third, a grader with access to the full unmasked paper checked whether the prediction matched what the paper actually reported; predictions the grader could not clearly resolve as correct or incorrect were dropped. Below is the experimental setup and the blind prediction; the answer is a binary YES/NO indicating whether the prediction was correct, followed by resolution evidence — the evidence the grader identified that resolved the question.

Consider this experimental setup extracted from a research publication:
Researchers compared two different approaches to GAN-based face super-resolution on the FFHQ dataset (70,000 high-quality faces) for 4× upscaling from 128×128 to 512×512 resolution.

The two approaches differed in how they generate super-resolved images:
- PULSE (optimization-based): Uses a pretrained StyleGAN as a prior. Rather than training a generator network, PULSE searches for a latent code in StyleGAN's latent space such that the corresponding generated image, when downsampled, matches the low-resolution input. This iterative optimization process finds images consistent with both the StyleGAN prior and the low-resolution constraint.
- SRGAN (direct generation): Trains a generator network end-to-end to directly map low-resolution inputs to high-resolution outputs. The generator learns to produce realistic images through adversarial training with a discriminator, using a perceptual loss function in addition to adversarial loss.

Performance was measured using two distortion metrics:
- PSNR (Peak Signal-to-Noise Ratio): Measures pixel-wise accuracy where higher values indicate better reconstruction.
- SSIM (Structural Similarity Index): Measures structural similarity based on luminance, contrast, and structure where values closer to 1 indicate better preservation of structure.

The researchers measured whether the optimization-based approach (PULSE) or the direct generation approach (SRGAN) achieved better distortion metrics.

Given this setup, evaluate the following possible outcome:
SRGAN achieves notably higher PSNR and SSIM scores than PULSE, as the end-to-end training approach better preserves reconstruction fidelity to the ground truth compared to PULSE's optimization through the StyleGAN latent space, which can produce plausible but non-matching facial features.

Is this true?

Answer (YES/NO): YES